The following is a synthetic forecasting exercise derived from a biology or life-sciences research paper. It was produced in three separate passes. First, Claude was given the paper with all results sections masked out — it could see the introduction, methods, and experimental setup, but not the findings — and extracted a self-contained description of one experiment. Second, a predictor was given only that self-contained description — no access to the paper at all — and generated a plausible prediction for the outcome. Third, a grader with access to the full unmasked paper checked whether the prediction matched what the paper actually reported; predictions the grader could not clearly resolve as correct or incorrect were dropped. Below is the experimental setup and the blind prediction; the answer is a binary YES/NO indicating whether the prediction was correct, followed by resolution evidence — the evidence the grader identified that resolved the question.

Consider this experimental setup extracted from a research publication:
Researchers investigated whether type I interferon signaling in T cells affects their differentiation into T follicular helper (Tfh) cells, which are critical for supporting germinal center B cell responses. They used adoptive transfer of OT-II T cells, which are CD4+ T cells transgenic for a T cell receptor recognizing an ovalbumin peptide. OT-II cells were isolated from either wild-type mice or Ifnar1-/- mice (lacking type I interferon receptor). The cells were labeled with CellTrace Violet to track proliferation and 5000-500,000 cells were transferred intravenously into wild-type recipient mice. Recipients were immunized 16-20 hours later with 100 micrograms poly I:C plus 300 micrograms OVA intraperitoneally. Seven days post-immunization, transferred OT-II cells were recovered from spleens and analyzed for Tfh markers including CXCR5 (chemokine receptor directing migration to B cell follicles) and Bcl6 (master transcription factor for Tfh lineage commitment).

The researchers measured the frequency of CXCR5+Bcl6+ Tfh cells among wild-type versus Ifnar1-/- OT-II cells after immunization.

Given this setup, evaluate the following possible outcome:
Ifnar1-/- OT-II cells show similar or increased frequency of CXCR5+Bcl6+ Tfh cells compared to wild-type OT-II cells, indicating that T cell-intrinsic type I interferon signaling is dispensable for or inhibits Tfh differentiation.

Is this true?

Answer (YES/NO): YES